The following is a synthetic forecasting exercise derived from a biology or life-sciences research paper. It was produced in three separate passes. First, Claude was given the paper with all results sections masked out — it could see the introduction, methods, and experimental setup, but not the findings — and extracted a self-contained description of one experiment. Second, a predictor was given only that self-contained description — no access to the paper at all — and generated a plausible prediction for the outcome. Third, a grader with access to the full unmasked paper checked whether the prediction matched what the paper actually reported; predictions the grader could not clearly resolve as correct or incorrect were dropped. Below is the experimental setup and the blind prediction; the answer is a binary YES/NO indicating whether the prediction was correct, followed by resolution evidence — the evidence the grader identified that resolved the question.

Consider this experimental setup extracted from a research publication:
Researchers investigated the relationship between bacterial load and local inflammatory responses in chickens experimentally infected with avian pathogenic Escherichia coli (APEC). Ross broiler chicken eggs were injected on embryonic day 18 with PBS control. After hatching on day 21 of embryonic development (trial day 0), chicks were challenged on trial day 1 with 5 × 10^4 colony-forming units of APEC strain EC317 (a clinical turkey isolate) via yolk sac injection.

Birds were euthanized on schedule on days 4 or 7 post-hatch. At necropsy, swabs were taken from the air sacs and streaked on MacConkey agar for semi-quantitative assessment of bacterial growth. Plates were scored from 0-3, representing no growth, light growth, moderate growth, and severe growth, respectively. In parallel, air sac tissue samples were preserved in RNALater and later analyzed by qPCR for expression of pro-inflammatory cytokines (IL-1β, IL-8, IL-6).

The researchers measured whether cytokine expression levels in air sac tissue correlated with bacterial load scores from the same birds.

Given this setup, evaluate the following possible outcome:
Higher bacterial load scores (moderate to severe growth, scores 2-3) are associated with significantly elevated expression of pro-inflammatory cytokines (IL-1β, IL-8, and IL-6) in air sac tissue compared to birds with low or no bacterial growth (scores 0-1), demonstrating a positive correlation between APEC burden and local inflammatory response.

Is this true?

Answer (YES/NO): NO